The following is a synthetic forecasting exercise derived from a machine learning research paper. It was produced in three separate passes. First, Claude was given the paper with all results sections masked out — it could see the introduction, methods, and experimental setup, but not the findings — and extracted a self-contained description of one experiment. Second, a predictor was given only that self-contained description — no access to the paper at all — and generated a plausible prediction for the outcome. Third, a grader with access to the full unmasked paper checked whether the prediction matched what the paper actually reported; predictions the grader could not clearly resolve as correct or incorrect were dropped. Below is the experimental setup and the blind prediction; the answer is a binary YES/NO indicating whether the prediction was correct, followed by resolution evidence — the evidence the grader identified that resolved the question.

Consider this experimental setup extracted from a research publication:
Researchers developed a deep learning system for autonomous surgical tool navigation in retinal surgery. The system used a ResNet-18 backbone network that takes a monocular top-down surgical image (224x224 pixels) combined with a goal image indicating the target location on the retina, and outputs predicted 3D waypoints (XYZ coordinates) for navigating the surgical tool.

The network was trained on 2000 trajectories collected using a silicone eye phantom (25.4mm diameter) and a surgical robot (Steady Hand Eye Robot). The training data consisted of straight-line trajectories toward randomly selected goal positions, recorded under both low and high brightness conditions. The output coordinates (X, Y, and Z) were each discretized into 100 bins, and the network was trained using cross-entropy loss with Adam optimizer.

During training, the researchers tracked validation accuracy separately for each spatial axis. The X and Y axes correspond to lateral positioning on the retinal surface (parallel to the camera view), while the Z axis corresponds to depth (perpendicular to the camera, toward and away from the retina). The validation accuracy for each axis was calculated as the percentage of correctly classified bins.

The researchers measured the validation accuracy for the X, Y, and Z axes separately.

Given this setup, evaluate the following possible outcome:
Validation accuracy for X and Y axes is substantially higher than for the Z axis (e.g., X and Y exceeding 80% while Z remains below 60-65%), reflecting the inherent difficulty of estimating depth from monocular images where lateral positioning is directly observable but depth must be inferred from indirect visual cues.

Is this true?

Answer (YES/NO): NO